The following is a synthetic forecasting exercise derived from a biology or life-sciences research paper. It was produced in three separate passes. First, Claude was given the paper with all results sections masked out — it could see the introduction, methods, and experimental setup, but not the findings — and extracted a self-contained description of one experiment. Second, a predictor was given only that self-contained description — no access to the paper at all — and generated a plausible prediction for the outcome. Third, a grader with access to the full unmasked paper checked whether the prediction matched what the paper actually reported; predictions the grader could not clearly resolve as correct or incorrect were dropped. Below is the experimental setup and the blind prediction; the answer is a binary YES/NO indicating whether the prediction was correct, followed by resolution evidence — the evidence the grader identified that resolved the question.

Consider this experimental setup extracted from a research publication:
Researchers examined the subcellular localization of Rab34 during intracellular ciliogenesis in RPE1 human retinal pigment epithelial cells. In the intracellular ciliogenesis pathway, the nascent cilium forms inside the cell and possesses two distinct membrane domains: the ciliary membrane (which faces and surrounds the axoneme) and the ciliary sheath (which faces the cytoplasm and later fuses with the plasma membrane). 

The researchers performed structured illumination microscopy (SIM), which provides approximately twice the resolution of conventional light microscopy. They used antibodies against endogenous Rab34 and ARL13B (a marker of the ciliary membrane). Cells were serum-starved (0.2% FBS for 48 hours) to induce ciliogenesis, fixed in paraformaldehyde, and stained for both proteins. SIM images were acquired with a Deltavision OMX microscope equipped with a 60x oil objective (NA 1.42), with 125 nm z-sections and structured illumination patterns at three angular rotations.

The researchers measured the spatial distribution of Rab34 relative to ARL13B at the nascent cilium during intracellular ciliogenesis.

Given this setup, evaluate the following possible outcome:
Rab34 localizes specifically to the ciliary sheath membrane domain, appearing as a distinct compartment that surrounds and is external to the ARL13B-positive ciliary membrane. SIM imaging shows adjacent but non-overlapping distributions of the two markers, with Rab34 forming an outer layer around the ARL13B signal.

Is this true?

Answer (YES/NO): YES